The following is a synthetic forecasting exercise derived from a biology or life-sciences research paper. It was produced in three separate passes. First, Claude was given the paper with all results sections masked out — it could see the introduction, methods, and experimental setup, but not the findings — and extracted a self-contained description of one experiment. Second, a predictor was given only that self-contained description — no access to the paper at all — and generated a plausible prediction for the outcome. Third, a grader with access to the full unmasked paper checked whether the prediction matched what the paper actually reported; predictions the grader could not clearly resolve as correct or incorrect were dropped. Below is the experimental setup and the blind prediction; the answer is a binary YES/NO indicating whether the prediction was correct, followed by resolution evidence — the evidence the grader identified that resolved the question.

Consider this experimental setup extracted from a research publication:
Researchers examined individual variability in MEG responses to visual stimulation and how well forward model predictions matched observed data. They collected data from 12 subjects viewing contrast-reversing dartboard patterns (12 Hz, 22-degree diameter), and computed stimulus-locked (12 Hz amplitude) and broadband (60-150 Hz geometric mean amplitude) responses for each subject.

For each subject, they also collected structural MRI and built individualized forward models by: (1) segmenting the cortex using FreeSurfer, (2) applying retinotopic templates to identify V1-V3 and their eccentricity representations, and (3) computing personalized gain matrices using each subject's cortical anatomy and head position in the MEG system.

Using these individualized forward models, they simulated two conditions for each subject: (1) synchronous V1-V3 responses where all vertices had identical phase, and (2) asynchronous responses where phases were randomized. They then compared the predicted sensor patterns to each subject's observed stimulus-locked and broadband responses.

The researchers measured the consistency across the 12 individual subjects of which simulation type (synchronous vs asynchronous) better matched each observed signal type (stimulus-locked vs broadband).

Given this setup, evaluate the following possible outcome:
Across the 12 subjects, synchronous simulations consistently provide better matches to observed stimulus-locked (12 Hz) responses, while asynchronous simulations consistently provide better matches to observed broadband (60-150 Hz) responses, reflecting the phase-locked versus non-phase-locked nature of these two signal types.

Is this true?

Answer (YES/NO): YES